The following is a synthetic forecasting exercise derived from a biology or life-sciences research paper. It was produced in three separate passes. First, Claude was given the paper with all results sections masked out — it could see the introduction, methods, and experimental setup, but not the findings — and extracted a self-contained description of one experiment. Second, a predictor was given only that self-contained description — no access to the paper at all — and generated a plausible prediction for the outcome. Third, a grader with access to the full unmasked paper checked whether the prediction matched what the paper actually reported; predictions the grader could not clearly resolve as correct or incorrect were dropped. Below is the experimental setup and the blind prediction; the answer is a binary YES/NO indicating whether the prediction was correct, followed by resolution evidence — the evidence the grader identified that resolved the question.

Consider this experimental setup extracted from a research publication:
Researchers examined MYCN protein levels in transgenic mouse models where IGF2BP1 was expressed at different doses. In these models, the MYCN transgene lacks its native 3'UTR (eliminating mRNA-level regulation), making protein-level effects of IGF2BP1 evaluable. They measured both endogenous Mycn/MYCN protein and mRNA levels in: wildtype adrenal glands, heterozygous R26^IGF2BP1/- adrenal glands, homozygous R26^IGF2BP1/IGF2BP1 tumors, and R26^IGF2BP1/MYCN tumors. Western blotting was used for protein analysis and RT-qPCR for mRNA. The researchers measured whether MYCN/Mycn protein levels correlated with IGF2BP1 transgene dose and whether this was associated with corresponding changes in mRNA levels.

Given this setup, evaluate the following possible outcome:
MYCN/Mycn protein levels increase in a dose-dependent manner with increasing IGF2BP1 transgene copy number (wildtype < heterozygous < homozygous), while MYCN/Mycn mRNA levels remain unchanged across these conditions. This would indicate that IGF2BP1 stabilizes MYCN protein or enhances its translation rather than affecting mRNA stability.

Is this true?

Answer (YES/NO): YES